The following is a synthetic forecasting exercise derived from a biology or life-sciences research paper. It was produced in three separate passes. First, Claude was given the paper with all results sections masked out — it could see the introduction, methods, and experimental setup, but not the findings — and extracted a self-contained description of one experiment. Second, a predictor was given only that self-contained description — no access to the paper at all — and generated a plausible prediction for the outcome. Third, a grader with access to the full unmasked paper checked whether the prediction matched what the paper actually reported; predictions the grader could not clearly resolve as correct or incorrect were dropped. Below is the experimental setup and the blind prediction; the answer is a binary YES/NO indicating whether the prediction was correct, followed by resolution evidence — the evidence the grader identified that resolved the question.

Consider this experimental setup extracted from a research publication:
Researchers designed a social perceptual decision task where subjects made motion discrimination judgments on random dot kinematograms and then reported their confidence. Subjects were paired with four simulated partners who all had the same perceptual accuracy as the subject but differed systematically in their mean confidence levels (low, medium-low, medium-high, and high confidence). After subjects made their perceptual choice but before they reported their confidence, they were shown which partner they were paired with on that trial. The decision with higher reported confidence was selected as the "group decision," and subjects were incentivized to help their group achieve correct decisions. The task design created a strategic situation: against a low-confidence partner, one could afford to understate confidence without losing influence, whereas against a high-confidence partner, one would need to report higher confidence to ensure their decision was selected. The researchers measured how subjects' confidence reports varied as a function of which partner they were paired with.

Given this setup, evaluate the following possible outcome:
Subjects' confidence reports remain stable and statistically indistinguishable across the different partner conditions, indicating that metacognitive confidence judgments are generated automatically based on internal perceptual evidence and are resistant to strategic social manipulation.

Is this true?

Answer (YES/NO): NO